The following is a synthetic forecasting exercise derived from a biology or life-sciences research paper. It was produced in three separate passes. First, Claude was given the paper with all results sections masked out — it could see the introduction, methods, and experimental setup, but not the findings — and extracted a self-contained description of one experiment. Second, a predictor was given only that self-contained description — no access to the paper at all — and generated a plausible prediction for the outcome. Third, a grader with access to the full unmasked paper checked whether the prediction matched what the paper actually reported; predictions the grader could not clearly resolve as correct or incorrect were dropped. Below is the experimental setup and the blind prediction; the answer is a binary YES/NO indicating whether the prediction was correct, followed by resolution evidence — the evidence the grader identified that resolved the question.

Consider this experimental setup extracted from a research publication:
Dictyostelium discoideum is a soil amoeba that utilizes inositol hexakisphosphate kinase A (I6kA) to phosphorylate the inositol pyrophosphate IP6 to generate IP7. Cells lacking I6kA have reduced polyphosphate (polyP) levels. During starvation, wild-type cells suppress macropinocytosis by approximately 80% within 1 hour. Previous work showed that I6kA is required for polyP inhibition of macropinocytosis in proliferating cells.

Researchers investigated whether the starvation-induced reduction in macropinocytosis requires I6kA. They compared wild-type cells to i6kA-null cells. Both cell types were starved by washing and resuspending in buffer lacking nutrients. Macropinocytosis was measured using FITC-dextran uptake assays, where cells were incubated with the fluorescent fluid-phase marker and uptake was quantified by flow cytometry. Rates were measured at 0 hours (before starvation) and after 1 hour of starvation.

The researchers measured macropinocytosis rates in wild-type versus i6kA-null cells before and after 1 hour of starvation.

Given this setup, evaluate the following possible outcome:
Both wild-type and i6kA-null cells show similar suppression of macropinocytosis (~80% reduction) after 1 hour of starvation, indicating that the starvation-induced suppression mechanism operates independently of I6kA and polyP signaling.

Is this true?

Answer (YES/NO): NO